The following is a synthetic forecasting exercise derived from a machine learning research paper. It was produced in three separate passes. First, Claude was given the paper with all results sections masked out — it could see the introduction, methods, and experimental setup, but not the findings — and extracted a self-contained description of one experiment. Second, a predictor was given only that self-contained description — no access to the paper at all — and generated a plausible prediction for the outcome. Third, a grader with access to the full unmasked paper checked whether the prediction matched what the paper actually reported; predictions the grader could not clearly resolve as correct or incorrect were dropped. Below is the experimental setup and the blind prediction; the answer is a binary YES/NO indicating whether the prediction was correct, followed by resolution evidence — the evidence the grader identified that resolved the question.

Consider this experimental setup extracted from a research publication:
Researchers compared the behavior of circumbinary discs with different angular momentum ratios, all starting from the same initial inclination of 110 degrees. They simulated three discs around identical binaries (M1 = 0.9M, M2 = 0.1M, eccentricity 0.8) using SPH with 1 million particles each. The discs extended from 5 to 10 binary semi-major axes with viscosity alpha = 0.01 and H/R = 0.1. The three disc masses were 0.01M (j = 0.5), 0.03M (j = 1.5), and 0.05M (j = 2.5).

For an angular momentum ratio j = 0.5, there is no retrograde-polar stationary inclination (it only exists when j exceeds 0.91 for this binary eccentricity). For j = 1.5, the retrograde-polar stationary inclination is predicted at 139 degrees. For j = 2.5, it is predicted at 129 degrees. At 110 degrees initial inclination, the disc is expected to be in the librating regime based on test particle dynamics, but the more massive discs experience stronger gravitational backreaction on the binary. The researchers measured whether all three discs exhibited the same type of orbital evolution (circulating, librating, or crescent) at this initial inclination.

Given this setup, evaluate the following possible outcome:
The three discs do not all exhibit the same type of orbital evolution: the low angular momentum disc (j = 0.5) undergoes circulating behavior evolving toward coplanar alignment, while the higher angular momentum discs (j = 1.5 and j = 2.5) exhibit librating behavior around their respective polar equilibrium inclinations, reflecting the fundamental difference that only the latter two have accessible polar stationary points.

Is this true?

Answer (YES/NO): NO